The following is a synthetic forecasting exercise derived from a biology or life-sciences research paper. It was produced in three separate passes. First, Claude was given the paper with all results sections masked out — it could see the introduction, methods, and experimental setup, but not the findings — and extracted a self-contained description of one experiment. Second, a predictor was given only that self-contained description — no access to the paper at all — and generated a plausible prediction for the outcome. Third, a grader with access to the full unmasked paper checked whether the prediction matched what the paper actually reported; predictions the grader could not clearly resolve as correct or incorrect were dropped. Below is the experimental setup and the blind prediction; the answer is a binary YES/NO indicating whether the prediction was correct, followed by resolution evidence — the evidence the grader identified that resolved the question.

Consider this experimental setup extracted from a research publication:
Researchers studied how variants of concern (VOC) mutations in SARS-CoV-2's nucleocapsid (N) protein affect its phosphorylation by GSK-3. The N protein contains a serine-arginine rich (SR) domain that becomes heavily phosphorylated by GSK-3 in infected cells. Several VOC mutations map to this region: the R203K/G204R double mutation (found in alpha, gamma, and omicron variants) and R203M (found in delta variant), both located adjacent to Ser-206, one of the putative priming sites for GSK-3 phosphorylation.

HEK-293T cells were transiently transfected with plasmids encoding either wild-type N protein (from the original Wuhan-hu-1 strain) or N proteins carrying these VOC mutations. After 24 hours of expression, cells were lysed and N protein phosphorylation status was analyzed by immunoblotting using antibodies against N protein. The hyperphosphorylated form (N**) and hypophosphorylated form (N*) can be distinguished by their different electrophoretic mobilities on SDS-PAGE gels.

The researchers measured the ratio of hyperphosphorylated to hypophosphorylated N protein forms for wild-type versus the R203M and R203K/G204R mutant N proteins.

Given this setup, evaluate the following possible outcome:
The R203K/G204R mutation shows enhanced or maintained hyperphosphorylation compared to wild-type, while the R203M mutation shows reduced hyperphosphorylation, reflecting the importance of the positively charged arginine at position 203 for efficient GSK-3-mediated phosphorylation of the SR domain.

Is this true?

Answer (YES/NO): NO